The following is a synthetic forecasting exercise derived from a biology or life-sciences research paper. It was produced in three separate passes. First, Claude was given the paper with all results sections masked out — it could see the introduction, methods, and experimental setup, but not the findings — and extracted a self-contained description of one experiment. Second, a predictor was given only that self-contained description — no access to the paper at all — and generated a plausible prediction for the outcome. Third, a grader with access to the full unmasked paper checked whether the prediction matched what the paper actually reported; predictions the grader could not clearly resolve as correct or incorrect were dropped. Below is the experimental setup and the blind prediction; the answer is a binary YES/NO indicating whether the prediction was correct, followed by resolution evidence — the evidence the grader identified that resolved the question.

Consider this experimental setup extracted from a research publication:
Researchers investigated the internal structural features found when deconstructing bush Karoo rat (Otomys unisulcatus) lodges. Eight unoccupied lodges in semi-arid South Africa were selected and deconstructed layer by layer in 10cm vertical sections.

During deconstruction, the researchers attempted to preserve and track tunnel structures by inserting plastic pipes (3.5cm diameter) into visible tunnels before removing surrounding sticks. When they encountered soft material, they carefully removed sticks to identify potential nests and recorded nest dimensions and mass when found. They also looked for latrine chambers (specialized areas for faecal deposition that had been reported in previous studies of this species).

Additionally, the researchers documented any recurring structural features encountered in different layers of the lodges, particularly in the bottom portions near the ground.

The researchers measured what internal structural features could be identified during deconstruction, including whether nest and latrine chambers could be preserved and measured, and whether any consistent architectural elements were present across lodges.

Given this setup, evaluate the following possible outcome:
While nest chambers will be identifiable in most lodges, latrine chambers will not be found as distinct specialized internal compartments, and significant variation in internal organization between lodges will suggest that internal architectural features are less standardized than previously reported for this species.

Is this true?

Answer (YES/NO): NO